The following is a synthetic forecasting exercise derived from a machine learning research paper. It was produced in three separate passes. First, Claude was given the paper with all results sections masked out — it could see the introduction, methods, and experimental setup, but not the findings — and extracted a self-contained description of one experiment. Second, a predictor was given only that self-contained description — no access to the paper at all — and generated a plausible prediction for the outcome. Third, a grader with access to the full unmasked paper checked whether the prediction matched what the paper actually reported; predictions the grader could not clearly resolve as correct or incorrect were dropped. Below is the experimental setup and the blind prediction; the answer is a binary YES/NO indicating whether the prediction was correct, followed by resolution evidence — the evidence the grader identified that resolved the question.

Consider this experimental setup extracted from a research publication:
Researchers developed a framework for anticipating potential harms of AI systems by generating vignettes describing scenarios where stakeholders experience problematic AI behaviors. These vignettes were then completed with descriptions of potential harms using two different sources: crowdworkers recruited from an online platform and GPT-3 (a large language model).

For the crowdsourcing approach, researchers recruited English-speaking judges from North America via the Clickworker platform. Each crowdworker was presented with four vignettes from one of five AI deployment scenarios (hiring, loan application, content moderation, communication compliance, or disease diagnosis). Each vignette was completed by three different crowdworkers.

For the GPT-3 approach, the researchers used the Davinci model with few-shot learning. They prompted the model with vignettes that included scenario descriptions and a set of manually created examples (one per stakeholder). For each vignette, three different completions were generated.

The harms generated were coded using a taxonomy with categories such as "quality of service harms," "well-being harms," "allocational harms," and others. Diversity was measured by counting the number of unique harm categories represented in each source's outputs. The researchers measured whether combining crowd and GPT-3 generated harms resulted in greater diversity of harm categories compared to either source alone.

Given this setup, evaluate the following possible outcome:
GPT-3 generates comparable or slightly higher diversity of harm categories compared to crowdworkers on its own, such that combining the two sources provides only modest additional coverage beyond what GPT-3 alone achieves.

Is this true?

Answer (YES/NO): NO